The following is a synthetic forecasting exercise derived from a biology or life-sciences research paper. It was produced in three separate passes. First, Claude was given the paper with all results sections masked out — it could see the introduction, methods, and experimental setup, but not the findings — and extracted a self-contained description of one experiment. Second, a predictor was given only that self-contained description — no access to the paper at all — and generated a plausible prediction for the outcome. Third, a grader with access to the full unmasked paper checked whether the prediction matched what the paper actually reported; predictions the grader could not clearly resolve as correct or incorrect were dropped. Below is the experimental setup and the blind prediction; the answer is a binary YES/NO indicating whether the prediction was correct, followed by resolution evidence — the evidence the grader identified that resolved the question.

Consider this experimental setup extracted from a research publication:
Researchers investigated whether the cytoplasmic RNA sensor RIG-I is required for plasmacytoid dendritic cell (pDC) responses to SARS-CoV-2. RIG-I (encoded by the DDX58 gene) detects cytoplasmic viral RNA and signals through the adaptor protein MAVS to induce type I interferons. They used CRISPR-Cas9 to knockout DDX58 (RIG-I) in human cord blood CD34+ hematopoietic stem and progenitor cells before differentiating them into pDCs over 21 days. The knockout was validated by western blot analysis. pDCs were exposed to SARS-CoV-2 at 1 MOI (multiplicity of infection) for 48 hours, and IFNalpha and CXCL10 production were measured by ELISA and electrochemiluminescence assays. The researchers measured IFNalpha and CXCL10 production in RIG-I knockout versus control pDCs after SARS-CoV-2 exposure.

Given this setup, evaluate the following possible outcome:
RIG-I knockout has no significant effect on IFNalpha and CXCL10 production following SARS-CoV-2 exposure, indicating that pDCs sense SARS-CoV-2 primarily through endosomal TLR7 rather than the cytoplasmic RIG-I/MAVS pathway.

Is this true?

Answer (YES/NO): YES